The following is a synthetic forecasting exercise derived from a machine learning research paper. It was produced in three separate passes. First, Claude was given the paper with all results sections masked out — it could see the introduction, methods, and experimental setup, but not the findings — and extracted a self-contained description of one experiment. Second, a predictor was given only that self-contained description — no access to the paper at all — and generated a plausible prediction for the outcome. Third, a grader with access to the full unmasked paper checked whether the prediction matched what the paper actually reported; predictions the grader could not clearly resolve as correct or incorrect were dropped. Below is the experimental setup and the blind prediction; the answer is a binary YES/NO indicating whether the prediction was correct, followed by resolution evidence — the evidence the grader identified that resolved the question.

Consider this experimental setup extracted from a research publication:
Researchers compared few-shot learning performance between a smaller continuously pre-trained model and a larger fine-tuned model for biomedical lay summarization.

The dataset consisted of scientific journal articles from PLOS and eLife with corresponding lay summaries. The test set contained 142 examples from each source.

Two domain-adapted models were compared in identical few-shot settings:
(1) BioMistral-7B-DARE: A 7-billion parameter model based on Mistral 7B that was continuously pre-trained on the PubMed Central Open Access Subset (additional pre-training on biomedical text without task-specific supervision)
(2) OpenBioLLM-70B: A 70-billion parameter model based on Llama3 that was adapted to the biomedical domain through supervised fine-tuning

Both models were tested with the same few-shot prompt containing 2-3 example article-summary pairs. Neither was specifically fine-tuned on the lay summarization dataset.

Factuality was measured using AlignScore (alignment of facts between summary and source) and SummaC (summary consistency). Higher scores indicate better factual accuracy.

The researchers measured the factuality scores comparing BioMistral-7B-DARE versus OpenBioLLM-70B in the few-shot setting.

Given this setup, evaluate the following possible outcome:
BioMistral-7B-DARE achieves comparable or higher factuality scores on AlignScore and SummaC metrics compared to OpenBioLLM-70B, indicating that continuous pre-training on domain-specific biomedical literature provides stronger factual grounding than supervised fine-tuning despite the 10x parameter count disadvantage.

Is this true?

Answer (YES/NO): YES